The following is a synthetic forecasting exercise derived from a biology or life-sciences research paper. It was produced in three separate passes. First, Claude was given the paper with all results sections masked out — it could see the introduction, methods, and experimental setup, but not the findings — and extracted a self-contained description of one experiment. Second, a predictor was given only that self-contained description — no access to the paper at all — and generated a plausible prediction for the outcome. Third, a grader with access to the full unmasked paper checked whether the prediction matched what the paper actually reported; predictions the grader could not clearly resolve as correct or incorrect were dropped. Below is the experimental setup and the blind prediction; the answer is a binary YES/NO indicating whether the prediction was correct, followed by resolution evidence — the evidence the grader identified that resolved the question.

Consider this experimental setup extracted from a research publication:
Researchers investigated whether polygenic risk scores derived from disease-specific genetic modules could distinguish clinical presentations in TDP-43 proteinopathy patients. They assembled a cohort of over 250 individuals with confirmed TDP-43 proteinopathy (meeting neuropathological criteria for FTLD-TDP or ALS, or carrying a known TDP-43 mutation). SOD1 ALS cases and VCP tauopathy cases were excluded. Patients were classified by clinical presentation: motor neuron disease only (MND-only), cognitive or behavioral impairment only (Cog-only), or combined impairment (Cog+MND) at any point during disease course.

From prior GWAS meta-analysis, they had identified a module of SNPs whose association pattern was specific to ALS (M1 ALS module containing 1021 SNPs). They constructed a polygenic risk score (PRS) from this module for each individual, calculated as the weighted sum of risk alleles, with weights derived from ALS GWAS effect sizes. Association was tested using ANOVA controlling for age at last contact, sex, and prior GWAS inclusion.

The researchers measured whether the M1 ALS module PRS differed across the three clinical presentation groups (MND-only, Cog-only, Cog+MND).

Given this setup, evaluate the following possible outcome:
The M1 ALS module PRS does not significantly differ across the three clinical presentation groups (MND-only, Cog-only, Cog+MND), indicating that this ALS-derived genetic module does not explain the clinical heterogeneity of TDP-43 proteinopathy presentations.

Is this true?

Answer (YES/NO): NO